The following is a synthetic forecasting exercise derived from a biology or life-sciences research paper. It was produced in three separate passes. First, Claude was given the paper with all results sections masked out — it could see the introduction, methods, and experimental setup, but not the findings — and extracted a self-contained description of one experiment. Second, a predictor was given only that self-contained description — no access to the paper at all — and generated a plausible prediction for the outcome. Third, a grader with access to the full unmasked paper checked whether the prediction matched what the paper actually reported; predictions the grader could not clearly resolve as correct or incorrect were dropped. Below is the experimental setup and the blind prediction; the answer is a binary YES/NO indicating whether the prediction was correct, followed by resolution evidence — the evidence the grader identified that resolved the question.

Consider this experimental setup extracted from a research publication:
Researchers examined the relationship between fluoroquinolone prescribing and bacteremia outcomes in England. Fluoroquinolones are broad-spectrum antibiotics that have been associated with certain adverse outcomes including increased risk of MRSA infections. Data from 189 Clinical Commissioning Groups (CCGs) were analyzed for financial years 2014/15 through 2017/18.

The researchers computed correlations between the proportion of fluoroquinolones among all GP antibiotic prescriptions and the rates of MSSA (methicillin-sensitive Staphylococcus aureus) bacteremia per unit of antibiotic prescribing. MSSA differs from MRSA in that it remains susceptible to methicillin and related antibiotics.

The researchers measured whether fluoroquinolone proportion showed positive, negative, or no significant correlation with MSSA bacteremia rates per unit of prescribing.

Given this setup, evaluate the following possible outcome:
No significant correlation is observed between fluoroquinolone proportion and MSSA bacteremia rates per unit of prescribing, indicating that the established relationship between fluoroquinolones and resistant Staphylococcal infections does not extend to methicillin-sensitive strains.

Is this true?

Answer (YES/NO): NO